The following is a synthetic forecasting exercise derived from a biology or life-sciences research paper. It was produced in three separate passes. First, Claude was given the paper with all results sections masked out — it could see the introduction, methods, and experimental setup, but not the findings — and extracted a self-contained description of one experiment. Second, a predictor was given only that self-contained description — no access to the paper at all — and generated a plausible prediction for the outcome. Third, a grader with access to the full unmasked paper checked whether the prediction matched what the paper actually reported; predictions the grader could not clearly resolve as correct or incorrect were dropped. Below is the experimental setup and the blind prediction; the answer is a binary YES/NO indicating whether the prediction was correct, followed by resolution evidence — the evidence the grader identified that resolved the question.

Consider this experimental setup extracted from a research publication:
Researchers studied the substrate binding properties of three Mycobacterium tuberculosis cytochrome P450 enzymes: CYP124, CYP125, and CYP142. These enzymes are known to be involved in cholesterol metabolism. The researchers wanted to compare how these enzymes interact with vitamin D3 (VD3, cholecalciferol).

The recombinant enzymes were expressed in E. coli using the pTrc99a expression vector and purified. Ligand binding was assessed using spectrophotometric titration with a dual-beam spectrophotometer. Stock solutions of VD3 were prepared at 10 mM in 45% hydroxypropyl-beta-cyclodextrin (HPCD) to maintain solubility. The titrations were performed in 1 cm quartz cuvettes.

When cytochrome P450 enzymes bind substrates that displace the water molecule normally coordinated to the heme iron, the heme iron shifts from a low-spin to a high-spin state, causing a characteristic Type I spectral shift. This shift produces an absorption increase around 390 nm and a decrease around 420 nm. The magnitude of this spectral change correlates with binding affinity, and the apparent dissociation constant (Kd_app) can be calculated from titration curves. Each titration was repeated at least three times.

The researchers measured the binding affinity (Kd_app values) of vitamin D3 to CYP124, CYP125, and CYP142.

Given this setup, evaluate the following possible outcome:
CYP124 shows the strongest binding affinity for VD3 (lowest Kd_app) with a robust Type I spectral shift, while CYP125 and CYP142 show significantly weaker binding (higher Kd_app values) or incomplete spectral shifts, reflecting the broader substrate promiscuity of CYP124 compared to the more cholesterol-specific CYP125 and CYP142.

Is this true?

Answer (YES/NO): NO